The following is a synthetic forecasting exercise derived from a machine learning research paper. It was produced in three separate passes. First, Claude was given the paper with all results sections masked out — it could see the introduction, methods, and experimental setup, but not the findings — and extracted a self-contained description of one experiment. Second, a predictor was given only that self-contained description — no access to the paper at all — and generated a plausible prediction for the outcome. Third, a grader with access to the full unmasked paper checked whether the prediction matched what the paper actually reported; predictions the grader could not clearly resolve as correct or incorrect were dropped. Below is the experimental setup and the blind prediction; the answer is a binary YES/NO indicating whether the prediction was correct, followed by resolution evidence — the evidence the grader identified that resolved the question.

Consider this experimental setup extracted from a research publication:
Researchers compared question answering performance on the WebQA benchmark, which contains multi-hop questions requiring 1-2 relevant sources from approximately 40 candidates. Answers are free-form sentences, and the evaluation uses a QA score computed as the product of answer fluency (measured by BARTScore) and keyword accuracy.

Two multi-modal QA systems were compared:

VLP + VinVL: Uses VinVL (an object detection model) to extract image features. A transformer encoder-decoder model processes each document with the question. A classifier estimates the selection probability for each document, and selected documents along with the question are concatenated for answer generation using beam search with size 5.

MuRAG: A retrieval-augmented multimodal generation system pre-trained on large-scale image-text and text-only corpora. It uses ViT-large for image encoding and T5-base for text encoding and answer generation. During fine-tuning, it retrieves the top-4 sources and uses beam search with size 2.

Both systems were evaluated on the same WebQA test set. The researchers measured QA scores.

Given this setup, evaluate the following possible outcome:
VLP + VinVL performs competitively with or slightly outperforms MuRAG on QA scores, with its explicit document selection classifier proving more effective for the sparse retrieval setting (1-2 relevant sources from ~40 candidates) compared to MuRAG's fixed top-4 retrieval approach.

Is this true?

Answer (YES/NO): NO